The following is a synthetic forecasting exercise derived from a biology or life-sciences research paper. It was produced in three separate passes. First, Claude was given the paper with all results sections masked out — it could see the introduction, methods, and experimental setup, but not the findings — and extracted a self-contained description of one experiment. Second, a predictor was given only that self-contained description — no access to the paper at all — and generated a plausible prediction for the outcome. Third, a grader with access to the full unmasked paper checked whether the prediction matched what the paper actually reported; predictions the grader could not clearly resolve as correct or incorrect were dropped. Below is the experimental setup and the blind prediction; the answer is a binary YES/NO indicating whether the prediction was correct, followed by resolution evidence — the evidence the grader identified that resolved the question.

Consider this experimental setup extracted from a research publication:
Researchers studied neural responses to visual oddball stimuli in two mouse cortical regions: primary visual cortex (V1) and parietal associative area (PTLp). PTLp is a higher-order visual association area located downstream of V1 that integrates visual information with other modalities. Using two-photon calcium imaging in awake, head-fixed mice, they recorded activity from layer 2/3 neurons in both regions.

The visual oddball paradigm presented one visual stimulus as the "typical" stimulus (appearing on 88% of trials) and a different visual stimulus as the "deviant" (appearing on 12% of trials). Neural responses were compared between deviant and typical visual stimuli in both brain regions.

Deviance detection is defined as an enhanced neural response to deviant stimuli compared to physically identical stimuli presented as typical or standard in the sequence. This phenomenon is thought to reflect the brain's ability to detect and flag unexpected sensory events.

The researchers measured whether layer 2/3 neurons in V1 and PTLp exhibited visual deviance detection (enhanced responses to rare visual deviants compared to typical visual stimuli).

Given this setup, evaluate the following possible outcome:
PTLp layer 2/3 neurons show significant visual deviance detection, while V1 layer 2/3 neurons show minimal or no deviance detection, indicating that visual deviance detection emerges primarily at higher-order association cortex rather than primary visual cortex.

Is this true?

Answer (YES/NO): NO